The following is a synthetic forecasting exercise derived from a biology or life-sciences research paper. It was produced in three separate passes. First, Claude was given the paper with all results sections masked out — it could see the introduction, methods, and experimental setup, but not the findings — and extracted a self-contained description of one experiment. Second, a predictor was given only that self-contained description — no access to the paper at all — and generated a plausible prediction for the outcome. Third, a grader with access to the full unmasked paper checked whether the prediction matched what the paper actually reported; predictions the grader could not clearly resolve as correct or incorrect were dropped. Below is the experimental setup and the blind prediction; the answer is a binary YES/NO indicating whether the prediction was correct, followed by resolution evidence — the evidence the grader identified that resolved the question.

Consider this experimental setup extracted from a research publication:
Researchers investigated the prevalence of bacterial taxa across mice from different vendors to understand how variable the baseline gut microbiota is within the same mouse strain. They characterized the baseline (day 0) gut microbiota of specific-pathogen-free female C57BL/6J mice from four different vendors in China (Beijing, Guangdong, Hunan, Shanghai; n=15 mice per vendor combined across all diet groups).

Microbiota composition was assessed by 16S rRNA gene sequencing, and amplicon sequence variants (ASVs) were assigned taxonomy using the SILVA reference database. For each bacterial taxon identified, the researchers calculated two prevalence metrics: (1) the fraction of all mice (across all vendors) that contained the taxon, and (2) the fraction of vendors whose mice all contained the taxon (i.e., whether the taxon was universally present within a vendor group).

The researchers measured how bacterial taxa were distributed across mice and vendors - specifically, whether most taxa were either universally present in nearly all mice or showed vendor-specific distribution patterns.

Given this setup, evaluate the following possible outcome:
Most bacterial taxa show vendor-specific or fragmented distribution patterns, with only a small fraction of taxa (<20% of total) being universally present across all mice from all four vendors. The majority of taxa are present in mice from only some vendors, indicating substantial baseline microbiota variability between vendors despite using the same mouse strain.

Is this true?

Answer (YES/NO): YES